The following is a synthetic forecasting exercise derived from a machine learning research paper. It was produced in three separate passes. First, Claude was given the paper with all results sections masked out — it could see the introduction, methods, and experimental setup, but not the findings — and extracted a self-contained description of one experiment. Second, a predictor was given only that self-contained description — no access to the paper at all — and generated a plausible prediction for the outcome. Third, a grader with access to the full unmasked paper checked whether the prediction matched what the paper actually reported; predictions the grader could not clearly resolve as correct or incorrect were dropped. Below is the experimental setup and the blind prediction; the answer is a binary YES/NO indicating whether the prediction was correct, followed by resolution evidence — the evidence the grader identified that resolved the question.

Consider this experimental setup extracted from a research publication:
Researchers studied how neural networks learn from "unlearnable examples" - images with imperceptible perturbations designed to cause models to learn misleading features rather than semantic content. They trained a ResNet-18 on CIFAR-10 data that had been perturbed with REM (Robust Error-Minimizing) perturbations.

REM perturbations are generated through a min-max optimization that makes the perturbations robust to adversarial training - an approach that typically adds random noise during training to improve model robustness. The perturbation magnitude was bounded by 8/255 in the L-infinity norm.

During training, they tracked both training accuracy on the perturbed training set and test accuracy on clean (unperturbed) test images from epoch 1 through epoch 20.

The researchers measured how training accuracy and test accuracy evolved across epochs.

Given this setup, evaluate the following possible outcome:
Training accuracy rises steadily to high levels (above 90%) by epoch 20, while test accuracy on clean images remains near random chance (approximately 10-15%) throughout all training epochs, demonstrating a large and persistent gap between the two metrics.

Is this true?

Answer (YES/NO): NO